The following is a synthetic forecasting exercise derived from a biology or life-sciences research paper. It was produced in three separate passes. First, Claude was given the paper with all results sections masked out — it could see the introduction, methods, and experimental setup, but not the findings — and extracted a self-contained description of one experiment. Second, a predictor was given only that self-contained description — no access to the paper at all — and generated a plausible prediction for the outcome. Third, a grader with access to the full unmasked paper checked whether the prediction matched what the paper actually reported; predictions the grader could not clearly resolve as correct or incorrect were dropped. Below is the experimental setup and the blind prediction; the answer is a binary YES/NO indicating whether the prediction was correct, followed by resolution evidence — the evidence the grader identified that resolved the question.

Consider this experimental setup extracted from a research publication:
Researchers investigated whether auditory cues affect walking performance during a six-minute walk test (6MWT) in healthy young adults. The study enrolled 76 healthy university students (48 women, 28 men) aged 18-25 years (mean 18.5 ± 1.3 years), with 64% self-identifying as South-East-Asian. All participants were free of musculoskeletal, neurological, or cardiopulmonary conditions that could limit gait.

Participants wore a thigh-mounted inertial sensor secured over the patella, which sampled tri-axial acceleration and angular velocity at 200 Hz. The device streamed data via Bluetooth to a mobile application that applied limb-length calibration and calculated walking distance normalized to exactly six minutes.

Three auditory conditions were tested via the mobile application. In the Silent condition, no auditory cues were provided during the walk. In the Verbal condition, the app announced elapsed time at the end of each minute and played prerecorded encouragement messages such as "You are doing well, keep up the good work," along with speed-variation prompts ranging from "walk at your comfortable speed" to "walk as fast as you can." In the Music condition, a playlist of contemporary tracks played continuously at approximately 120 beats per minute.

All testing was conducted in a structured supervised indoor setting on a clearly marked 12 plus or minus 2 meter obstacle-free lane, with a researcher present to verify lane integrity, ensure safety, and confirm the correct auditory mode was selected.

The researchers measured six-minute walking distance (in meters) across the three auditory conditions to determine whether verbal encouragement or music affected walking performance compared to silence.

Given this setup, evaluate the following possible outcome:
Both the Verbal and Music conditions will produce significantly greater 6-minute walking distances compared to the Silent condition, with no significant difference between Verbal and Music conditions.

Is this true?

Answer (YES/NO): NO